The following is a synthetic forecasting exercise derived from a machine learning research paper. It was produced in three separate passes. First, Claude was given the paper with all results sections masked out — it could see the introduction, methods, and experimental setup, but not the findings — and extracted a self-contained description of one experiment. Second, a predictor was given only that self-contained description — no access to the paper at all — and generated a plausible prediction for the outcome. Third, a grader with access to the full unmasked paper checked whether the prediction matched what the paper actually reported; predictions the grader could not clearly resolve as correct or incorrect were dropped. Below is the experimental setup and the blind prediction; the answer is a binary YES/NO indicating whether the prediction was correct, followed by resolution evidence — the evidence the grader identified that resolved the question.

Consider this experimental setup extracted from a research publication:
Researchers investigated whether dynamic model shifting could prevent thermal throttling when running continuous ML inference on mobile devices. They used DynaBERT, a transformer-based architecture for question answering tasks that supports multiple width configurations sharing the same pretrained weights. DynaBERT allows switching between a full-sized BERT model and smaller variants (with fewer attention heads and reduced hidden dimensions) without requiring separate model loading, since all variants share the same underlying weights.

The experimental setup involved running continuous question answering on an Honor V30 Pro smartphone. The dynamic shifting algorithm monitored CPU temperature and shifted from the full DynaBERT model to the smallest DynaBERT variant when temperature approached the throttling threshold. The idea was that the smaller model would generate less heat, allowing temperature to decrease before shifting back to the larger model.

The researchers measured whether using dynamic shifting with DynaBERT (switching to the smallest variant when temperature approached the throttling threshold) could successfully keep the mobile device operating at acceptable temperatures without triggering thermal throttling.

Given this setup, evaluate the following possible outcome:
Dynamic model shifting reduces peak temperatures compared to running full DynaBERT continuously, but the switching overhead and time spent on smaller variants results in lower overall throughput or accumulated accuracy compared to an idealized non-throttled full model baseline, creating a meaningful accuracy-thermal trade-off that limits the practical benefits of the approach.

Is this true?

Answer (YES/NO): NO